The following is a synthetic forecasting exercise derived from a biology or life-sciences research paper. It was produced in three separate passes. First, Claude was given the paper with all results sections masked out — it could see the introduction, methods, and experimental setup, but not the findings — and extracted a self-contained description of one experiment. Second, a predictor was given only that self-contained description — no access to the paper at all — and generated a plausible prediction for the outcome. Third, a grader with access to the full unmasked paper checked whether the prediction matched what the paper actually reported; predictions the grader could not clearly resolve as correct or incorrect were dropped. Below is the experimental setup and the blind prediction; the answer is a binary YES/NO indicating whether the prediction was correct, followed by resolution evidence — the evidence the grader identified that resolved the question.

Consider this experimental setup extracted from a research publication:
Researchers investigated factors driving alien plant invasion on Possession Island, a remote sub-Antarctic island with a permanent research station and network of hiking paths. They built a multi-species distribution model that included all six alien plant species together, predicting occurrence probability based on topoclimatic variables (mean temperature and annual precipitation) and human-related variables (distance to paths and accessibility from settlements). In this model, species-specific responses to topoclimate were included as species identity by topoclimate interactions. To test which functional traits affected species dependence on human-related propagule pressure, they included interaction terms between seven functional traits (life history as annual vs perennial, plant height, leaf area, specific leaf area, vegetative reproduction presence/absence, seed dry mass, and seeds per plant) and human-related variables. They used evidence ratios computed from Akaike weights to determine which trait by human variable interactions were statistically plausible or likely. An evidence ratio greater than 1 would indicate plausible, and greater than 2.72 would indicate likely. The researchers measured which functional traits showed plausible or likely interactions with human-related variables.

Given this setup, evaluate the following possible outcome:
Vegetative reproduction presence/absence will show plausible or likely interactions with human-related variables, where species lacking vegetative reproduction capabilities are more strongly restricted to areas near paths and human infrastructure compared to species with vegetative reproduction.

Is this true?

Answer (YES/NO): NO